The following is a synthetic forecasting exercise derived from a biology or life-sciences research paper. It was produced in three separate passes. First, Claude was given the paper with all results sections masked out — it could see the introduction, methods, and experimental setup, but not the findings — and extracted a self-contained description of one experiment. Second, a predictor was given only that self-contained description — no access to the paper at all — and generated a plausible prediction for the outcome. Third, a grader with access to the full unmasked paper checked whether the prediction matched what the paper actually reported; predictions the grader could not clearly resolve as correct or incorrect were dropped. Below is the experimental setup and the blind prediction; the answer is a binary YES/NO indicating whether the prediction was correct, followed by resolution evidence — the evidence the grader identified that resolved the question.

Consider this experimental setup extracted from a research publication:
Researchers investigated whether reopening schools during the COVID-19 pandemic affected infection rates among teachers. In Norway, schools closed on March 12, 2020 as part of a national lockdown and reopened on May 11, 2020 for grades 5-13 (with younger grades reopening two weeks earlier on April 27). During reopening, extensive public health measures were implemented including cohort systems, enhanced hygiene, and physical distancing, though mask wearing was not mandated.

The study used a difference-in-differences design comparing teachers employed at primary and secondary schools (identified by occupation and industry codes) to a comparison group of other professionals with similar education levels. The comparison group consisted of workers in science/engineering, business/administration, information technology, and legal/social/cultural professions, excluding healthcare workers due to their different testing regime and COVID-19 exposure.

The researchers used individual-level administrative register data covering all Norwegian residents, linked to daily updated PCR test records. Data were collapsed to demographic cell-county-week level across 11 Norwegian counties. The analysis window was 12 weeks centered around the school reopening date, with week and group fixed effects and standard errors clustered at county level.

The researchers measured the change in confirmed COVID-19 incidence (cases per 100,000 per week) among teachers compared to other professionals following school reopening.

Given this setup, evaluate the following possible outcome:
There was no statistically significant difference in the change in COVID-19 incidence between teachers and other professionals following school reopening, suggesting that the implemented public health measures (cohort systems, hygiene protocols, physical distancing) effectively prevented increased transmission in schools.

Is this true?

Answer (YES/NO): YES